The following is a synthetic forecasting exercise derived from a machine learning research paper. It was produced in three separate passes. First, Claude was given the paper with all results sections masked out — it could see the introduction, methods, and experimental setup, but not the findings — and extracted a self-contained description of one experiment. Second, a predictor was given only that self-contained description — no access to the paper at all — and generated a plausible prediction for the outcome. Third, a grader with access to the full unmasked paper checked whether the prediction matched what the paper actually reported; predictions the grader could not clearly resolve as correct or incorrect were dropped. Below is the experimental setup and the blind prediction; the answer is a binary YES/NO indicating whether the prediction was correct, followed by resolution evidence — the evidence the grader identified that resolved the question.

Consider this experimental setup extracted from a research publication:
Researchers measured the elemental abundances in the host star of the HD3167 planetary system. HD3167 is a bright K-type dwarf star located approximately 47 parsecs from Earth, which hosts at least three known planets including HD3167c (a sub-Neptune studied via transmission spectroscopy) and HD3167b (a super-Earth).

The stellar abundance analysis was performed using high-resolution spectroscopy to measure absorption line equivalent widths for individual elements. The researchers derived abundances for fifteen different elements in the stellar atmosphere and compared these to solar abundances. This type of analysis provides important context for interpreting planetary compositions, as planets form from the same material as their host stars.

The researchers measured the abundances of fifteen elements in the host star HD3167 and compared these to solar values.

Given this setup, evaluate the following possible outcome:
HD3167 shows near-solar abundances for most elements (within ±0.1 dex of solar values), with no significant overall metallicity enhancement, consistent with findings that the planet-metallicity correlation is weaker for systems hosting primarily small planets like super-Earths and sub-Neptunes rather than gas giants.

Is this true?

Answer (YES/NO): YES